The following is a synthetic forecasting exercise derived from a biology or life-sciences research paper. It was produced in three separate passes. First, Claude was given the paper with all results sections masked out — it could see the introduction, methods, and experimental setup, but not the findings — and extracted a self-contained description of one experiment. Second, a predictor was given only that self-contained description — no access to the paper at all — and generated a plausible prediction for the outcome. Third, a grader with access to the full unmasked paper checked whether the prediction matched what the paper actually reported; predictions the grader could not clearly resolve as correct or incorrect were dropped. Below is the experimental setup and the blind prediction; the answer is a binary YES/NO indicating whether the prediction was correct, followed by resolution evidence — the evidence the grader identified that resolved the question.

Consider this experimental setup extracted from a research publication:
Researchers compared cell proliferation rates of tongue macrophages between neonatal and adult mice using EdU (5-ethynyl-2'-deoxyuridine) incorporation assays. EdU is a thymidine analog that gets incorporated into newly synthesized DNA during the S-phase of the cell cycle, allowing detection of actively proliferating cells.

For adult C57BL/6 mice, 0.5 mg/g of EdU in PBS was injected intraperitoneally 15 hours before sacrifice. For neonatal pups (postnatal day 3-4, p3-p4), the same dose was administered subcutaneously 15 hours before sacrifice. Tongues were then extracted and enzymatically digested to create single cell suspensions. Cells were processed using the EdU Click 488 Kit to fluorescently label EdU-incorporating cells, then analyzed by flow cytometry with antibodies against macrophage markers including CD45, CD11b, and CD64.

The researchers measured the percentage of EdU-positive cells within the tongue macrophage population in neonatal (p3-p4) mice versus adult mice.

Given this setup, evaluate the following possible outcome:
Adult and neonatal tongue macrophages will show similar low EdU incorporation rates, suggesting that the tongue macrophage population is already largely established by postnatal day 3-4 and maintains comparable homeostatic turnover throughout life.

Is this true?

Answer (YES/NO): NO